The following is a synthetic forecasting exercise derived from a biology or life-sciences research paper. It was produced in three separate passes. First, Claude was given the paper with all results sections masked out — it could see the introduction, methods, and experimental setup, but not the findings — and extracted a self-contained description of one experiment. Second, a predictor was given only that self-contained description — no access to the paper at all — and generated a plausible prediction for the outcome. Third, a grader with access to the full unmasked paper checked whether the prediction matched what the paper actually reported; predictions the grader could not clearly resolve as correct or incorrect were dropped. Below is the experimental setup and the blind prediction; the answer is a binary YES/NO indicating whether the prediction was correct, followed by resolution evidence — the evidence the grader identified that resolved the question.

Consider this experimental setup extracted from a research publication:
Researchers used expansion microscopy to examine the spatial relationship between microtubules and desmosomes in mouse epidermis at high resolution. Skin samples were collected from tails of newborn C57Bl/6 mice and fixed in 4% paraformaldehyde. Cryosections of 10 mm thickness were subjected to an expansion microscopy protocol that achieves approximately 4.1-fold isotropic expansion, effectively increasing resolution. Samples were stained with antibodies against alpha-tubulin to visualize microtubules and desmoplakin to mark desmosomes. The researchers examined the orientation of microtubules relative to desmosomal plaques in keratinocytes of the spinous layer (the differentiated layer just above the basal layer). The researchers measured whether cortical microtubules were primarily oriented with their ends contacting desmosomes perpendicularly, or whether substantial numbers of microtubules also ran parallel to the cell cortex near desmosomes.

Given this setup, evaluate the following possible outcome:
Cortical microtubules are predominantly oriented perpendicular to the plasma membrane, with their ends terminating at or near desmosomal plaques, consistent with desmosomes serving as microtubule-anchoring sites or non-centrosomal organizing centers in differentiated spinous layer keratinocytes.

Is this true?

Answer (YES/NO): NO